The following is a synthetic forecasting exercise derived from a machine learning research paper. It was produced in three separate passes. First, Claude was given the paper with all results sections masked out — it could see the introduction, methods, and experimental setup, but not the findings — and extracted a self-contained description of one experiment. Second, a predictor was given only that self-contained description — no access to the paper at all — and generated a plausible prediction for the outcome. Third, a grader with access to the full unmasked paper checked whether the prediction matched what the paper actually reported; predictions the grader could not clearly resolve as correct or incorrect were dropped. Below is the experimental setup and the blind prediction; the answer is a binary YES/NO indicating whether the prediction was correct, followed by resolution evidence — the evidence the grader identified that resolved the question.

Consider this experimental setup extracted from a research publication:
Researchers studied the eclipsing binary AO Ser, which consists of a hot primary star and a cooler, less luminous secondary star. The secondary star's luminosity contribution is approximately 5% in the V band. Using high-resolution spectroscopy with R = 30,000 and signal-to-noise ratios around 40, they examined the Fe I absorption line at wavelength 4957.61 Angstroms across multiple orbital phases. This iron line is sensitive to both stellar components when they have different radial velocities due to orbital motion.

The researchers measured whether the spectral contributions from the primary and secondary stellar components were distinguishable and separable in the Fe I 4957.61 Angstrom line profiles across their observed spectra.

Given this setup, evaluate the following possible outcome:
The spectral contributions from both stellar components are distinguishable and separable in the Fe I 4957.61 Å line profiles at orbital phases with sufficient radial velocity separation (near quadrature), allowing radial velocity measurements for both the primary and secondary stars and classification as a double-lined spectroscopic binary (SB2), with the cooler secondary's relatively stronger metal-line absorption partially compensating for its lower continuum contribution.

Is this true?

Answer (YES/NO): YES